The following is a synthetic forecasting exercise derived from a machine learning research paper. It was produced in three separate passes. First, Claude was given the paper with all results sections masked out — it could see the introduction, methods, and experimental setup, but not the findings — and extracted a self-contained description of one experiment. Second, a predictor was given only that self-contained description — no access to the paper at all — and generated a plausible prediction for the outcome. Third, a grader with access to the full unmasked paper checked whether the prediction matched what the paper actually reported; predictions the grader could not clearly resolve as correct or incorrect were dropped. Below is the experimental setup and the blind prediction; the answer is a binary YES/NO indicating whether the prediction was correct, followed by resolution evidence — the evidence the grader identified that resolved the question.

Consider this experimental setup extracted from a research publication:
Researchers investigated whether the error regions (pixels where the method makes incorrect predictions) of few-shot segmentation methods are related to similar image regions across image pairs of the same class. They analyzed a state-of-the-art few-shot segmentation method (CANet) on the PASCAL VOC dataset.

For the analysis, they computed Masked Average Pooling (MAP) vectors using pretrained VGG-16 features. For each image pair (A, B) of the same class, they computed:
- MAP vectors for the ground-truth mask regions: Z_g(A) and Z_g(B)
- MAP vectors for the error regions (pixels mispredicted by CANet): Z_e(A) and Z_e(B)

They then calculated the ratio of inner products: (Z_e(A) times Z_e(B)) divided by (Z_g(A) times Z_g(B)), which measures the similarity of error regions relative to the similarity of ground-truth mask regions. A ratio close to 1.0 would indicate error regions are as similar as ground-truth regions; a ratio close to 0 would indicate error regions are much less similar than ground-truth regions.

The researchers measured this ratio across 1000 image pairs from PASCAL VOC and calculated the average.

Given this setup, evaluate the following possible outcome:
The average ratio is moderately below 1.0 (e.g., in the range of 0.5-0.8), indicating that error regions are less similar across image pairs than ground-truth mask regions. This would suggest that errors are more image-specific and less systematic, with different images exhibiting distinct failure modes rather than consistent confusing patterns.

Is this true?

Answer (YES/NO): NO